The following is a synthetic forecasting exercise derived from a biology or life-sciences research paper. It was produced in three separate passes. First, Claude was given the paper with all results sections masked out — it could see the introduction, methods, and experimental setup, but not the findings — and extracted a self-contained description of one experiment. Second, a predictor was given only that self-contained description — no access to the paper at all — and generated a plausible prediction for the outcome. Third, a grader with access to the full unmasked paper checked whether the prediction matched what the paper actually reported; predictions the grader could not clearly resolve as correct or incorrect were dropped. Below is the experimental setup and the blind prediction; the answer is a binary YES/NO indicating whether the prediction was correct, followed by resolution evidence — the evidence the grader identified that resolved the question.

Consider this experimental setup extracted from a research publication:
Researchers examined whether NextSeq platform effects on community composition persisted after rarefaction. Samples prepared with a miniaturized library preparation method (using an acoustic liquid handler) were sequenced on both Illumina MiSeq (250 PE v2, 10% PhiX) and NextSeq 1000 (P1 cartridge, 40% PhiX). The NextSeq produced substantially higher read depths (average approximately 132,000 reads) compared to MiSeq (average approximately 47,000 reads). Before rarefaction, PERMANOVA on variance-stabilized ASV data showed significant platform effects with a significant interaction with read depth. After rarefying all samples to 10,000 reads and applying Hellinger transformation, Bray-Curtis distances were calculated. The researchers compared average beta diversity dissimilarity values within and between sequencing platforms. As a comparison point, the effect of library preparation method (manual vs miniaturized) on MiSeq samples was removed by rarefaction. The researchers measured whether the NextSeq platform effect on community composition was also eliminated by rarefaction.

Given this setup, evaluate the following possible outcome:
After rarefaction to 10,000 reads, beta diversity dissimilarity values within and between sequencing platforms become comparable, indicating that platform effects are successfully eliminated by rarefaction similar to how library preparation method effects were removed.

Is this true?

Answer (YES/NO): NO